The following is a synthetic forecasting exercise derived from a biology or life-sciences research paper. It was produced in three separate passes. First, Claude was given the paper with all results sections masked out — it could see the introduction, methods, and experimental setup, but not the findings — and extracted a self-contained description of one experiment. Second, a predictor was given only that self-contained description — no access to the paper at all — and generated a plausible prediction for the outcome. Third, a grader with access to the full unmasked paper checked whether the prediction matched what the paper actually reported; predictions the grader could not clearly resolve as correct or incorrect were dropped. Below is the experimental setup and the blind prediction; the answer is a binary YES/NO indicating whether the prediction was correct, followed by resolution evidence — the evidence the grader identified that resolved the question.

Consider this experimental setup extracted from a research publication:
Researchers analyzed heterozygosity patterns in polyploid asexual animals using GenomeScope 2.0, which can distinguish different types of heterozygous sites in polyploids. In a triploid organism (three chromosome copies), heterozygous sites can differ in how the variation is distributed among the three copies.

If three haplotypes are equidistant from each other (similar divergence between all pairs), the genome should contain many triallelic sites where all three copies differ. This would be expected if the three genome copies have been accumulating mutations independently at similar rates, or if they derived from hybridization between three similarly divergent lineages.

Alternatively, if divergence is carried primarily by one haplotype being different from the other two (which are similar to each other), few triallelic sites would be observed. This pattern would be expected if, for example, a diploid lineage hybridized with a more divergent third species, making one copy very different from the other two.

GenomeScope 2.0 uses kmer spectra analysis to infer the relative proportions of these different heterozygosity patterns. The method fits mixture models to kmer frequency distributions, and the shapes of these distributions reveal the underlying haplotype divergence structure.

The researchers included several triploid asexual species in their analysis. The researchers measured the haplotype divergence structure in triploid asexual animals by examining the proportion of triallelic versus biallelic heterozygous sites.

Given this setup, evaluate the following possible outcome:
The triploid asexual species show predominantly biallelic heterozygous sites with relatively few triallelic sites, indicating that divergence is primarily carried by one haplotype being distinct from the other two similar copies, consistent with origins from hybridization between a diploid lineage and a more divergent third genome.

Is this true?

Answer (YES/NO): NO